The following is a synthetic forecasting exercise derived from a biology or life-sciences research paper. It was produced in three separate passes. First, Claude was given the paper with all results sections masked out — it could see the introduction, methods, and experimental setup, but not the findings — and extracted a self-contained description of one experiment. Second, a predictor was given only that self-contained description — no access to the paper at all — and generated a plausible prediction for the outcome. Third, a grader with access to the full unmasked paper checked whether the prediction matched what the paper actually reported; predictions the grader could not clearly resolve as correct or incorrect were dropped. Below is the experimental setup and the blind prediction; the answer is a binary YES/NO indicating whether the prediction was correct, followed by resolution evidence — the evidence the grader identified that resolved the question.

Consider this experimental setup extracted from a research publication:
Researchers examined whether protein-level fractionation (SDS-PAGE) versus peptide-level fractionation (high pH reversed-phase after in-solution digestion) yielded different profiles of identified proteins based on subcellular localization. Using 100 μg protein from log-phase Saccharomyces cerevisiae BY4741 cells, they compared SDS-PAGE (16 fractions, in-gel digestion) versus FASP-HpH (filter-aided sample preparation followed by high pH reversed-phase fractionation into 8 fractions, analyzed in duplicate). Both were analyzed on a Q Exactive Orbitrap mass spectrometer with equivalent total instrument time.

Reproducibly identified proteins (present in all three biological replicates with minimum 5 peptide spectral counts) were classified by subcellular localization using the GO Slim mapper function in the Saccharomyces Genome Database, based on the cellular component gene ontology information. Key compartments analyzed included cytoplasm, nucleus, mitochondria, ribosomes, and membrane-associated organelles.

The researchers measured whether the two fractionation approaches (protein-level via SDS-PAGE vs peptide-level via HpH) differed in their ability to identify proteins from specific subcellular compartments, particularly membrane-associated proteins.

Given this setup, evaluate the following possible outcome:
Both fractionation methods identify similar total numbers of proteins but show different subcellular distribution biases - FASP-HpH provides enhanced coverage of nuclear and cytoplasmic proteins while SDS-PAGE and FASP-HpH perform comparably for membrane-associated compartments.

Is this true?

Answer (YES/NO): NO